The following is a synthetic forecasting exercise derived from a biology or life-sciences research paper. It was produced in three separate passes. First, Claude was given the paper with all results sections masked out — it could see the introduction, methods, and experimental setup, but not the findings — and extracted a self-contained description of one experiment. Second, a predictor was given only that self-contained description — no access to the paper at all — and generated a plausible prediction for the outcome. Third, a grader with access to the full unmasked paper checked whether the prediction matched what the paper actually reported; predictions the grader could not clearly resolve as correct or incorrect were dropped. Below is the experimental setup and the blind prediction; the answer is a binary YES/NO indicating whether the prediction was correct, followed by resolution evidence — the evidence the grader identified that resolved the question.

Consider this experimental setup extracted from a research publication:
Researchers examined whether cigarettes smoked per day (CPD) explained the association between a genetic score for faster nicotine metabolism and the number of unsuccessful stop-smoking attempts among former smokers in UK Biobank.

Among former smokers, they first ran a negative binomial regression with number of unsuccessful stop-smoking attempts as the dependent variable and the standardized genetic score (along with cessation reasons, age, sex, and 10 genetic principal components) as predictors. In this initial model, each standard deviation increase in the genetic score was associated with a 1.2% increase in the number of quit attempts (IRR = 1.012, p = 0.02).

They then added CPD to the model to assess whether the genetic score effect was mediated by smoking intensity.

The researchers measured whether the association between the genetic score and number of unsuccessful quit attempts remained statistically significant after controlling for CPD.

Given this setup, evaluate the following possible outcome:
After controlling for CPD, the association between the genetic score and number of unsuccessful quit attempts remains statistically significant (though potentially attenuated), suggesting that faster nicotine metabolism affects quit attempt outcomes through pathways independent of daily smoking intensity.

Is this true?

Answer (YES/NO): NO